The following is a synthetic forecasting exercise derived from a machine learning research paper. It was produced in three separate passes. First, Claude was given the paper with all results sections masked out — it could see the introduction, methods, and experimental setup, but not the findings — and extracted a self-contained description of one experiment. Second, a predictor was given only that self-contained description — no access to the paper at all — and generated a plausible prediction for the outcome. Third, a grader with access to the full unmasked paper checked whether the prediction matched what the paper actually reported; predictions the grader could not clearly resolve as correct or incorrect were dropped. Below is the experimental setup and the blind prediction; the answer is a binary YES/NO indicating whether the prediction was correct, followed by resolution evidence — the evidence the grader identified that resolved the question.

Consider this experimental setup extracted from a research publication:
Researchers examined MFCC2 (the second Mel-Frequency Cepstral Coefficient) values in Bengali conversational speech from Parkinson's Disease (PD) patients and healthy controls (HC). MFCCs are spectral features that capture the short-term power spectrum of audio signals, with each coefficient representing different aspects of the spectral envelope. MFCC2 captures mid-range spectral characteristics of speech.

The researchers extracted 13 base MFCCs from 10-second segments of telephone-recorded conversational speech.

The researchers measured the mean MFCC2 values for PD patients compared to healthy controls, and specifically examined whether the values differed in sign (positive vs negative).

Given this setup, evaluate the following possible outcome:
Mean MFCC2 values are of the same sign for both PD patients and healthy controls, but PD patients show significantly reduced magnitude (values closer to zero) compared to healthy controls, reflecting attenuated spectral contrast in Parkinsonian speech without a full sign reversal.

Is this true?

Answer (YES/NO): NO